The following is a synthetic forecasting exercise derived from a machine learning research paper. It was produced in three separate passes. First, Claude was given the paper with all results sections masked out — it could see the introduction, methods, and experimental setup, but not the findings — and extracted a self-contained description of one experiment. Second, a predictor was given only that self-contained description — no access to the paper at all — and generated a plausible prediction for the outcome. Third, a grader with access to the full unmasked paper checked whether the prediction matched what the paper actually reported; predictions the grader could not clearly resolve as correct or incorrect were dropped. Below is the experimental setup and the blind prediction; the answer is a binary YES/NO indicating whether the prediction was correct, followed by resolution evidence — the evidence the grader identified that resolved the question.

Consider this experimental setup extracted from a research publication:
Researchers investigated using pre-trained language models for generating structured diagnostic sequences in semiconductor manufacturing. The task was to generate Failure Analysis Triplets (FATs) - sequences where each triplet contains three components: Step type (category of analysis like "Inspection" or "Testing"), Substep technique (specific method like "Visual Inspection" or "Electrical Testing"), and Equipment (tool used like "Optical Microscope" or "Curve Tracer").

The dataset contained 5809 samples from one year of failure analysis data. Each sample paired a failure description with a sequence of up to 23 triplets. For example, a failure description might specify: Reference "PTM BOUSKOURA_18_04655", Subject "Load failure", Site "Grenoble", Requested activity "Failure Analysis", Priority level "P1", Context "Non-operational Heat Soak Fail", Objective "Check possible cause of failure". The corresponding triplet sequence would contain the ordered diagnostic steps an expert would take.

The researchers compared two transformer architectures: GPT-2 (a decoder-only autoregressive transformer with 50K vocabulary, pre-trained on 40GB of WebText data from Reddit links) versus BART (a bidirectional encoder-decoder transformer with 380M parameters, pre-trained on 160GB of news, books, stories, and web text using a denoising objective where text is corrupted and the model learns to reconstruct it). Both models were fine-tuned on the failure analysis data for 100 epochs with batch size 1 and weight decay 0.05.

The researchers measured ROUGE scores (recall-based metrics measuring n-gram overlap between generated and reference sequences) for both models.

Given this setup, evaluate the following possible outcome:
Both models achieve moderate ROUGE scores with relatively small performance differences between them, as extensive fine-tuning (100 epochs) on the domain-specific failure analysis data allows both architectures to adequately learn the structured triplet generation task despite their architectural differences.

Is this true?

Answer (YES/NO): NO